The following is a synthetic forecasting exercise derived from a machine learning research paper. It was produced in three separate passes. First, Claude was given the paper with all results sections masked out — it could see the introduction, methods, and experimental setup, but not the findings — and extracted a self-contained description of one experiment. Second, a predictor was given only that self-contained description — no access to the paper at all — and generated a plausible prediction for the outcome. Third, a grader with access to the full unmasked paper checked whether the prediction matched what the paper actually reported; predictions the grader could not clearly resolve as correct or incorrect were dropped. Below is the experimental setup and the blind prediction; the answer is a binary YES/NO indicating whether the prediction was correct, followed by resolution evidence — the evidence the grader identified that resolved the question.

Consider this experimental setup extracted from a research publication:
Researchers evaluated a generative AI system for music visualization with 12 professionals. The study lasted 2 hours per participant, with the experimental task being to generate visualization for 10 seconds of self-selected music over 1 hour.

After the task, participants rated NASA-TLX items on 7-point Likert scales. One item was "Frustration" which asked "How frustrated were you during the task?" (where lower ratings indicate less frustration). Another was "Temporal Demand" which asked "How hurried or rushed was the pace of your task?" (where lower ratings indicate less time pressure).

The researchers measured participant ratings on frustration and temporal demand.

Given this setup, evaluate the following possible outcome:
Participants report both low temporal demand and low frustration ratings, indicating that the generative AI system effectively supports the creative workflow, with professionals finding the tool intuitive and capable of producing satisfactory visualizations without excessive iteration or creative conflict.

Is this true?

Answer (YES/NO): YES